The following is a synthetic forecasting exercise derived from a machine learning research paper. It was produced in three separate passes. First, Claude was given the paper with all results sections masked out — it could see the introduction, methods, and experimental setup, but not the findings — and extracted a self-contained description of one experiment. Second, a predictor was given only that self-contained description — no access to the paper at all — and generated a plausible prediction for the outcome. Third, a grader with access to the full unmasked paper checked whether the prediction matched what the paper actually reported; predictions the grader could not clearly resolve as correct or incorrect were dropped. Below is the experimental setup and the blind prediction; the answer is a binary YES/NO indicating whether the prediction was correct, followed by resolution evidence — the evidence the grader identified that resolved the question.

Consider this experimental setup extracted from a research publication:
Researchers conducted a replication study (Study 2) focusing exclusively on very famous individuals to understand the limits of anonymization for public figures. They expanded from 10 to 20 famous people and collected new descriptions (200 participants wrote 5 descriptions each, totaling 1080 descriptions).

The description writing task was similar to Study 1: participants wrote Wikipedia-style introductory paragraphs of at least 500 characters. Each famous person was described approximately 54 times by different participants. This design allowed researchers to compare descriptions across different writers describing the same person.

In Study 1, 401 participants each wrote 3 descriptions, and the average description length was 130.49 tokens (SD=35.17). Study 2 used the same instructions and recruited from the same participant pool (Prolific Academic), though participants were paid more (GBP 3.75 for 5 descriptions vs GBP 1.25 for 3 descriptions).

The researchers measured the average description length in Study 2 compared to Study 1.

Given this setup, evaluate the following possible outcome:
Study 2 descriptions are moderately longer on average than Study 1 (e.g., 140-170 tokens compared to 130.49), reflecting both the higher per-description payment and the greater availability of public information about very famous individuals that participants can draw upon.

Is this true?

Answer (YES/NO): NO